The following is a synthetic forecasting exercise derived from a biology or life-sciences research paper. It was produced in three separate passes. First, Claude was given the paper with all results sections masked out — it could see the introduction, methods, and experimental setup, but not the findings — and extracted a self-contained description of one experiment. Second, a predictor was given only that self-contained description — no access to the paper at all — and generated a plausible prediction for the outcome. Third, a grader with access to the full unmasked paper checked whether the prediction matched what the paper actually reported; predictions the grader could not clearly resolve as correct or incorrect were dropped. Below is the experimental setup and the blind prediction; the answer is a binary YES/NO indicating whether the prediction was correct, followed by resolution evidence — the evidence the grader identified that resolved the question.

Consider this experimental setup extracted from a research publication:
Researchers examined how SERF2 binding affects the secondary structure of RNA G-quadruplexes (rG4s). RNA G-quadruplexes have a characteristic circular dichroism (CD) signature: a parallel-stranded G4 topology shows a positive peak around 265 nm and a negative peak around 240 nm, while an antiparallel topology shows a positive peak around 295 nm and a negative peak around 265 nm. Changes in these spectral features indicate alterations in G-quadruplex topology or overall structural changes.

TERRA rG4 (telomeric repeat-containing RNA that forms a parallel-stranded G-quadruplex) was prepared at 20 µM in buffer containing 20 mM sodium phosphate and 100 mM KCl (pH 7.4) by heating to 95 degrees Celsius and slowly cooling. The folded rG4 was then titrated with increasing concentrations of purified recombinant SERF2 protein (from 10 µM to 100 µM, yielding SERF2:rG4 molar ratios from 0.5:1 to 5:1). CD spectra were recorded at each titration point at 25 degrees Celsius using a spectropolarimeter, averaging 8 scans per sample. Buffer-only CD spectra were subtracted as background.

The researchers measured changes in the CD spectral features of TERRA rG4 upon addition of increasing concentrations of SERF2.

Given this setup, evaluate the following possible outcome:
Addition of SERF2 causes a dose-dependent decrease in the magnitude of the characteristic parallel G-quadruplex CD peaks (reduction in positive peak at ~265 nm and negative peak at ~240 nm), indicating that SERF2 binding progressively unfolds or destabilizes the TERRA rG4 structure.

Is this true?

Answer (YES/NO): YES